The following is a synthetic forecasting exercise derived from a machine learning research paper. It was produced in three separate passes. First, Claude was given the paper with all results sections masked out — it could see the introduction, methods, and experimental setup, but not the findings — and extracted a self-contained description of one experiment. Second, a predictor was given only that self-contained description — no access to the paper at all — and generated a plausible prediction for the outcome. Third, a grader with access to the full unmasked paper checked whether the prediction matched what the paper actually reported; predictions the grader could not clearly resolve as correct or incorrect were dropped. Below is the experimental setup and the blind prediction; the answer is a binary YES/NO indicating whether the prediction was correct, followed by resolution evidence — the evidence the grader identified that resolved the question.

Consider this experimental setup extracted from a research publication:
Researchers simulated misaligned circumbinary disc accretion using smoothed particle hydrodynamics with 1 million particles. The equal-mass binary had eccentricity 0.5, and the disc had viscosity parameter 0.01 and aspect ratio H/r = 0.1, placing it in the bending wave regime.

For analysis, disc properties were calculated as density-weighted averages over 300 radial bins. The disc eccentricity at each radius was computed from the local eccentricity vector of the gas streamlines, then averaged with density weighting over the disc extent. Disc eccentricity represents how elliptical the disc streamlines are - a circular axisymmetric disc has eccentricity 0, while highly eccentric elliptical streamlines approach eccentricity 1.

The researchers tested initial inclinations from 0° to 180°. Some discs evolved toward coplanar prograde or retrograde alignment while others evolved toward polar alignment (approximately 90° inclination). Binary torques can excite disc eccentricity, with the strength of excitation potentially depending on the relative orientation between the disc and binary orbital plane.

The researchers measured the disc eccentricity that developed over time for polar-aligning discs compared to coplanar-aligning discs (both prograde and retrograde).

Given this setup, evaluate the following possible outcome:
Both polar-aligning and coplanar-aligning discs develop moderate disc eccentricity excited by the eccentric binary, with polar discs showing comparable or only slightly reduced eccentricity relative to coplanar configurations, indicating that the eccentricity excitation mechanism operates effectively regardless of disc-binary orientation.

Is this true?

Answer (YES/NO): NO